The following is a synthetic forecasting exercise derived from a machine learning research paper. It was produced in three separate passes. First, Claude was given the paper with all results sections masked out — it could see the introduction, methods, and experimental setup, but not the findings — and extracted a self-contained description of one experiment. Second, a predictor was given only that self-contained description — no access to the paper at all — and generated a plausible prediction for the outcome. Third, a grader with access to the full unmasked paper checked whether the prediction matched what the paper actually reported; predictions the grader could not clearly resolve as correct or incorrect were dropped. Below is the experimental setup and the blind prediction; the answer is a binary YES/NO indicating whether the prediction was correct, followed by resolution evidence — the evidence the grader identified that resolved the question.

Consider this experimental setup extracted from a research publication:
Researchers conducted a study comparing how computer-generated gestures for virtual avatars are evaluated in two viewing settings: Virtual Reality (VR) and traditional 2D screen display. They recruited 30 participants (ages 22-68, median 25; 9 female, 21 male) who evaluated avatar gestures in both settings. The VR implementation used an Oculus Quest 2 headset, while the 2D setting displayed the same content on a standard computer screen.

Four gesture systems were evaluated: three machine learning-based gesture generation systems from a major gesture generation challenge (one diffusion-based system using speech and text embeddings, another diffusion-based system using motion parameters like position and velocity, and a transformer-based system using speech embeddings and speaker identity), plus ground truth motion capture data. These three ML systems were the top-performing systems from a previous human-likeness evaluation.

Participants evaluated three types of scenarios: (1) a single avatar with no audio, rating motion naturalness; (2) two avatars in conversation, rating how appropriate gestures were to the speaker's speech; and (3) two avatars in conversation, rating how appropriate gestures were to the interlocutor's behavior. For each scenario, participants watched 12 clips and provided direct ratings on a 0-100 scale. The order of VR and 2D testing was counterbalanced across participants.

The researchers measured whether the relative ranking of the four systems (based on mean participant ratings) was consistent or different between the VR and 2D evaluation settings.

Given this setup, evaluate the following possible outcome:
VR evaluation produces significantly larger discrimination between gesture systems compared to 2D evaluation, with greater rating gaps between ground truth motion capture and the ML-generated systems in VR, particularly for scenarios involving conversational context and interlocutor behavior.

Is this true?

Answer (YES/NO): NO